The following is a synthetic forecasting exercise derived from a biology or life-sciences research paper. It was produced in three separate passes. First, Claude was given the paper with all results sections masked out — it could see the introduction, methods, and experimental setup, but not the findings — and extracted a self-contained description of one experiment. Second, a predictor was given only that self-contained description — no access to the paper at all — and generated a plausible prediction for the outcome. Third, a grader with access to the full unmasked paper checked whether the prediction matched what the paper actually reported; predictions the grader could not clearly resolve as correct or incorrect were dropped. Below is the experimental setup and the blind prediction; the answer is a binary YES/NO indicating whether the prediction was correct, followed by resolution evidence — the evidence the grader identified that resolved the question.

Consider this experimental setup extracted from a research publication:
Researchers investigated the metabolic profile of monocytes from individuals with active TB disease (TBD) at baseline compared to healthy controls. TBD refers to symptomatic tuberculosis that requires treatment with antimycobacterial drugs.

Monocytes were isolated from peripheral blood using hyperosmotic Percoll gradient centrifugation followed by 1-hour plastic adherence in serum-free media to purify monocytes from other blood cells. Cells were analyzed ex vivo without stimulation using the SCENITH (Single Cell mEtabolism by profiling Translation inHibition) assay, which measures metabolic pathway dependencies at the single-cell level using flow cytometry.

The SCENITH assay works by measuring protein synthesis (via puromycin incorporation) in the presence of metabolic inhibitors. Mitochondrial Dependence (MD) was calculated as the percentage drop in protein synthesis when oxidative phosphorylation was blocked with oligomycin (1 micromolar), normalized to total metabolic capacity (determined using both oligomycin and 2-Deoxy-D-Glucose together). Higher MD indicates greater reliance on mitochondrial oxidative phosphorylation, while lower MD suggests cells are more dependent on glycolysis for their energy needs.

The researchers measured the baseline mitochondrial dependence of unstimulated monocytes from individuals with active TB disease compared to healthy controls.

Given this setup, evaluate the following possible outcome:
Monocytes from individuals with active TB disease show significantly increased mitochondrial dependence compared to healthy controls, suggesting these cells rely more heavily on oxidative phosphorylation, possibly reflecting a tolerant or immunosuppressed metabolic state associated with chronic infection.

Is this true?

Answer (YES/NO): NO